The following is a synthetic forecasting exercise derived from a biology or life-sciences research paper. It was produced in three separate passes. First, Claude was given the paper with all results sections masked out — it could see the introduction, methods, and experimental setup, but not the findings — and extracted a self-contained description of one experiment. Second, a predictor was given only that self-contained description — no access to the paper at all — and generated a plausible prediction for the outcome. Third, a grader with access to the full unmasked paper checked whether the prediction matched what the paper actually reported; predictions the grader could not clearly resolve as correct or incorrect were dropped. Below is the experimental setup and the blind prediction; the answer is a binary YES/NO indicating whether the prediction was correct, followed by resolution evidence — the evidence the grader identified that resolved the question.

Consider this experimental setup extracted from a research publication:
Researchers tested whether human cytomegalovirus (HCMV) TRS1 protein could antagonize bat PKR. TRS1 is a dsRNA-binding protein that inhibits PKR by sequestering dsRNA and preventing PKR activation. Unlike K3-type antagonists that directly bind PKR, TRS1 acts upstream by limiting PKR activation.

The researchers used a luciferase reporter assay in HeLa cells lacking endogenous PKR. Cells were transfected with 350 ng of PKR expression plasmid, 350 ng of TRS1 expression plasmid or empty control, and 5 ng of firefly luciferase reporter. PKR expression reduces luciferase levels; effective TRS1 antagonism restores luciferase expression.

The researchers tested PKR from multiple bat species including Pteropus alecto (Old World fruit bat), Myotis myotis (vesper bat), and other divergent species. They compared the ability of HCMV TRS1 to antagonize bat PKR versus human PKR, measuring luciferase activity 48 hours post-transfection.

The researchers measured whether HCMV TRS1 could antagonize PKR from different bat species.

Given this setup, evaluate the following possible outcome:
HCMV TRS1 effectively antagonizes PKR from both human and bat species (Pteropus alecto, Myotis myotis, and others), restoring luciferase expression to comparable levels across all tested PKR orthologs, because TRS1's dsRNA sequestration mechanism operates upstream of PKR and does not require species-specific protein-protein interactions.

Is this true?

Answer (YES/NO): NO